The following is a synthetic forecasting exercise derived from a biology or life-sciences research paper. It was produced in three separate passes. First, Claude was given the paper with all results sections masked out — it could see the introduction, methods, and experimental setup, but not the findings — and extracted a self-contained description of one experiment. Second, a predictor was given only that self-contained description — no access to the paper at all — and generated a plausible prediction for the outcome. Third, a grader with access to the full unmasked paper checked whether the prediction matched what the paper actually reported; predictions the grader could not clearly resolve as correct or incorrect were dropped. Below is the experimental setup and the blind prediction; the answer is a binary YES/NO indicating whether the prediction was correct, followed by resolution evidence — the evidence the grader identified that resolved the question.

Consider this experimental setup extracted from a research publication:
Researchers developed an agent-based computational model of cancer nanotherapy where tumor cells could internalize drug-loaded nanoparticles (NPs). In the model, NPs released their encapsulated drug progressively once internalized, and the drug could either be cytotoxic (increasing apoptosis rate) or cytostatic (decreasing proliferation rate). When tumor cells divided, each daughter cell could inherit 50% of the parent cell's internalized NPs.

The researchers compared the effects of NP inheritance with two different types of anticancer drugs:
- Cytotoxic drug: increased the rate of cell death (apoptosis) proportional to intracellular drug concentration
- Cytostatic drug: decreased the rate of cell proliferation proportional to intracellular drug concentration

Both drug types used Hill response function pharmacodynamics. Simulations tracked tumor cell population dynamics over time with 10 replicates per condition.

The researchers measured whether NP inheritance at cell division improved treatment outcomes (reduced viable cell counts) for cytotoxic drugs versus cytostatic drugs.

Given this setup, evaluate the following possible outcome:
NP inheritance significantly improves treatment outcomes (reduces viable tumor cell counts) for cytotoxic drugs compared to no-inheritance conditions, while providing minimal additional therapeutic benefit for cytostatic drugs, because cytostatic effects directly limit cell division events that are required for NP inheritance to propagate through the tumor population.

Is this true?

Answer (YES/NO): YES